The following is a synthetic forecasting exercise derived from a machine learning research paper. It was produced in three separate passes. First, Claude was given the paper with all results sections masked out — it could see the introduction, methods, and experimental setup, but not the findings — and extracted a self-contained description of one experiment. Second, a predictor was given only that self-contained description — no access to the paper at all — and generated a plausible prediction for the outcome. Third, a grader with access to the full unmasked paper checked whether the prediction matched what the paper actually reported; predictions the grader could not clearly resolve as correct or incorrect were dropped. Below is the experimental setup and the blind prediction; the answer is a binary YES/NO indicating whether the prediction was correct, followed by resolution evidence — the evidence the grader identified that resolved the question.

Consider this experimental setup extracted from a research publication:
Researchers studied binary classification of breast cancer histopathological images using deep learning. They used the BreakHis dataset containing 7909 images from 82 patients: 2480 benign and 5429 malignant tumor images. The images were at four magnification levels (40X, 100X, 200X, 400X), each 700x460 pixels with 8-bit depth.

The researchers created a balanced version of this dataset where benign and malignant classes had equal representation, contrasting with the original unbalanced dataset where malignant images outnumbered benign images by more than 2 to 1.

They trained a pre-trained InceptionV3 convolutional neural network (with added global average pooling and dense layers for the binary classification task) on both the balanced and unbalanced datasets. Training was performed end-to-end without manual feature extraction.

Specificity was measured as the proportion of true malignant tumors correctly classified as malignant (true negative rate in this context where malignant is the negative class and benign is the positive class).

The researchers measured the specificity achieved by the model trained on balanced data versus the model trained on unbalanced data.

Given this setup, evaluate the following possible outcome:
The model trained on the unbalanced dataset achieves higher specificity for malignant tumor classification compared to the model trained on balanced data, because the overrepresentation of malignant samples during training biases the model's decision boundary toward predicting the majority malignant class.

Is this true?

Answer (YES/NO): YES